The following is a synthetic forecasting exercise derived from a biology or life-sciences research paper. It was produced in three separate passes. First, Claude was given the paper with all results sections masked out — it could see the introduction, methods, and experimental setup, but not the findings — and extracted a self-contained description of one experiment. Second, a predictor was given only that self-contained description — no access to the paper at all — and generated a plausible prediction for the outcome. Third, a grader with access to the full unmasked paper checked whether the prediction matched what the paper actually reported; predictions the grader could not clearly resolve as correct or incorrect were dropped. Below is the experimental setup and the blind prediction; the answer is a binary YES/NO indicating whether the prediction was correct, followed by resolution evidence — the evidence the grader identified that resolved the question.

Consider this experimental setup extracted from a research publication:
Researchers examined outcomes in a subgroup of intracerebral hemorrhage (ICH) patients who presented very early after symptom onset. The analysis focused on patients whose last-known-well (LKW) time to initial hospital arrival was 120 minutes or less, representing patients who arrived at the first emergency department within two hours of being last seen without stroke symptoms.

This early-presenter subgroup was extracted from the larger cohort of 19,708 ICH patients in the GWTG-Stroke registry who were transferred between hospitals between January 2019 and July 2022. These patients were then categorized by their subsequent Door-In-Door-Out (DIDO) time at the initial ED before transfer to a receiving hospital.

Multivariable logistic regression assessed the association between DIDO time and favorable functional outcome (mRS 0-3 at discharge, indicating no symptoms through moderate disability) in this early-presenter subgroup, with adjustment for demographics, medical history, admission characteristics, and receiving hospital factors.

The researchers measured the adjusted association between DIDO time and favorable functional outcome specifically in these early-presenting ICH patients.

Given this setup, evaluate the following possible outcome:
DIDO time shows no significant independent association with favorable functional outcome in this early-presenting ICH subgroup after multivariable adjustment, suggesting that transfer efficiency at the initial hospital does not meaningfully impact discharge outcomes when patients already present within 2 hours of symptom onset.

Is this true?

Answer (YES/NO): YES